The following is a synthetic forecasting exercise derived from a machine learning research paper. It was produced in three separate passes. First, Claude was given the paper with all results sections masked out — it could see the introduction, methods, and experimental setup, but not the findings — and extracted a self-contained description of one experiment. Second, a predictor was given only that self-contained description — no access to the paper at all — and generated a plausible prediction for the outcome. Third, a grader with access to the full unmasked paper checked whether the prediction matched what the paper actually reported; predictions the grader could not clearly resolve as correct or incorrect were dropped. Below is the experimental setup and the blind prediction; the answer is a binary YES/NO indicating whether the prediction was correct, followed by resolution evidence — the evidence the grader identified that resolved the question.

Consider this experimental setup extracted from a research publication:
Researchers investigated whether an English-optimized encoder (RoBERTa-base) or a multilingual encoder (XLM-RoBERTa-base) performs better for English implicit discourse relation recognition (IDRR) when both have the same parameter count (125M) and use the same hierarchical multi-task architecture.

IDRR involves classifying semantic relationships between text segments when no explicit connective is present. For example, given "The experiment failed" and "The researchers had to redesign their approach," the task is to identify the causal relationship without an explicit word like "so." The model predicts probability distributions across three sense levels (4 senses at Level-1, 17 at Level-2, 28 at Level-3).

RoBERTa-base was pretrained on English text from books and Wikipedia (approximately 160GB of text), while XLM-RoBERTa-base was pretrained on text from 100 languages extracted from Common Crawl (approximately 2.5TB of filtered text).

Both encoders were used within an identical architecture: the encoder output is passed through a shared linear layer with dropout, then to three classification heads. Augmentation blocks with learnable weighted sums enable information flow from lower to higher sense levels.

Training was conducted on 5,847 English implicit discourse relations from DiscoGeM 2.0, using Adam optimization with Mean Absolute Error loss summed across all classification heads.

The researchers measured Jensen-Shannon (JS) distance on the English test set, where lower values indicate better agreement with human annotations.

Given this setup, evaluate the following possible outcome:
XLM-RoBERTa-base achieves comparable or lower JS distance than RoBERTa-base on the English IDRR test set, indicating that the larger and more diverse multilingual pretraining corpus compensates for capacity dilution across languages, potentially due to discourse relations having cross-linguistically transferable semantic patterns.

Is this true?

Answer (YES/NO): NO